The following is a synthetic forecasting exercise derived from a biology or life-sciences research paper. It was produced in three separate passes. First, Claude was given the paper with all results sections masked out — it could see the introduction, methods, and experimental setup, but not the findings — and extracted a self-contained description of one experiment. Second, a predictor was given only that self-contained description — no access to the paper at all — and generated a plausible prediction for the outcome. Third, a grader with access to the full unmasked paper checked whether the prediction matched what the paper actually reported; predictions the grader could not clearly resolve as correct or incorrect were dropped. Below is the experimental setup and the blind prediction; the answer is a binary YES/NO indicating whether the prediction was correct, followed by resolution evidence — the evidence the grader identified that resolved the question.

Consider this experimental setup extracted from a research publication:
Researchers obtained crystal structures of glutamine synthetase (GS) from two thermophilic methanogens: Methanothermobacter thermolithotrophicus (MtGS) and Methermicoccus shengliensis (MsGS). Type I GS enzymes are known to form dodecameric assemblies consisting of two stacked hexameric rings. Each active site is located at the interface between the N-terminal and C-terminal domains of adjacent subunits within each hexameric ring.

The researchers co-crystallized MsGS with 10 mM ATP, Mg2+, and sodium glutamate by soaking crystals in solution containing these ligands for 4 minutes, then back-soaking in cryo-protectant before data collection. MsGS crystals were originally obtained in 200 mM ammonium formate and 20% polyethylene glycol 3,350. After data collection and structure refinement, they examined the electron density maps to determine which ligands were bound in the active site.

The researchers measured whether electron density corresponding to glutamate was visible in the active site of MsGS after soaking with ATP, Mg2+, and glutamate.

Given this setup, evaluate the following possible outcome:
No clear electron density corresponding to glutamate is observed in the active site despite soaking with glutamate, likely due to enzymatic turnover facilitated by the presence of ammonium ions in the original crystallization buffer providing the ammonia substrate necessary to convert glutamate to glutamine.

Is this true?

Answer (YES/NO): NO